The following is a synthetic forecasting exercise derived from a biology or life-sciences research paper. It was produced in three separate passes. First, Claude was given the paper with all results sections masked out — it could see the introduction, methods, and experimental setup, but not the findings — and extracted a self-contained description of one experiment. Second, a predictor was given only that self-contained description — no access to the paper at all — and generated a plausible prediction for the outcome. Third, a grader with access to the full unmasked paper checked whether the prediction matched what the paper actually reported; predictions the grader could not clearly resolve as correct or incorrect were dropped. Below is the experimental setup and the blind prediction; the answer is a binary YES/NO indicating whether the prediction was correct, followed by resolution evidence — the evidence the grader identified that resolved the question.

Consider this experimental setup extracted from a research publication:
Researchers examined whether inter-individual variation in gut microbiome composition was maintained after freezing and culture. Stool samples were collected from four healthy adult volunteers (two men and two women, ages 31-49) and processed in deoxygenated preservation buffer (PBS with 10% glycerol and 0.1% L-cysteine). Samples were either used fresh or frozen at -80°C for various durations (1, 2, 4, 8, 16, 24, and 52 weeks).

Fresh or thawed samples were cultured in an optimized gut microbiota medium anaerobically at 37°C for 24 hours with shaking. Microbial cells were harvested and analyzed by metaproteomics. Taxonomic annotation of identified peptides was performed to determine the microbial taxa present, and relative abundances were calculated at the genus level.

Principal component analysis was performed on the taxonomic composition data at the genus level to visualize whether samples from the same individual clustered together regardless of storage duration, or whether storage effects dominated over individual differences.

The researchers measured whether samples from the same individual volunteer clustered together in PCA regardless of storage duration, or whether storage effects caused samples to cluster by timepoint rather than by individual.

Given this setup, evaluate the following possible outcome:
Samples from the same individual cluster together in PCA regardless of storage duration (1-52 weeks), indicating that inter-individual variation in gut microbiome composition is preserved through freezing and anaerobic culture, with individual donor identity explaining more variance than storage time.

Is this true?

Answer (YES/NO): YES